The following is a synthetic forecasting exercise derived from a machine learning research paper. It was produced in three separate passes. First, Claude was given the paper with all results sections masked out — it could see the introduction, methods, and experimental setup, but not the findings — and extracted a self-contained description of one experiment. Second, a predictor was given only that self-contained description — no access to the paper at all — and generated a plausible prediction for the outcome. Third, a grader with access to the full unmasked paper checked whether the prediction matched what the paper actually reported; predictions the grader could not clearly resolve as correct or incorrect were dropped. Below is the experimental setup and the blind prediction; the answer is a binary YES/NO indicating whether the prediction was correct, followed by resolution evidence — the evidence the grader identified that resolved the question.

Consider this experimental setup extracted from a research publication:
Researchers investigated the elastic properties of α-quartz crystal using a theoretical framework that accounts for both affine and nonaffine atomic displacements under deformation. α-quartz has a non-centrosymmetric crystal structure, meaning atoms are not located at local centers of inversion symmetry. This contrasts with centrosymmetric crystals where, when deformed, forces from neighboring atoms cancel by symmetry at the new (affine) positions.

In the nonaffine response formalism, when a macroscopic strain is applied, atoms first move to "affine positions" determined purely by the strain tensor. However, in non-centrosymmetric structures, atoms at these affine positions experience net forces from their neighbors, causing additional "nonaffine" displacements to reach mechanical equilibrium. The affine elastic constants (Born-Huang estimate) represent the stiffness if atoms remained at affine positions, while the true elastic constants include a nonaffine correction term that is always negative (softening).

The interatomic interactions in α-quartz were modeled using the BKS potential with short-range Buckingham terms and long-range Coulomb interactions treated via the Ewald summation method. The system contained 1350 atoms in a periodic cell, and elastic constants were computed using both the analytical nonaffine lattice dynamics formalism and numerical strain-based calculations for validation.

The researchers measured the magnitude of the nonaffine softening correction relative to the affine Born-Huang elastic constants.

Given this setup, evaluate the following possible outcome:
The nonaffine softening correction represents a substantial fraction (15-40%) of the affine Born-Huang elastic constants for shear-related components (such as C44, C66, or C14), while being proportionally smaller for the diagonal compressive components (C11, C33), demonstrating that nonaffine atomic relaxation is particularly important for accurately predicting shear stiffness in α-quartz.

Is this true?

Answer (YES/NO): NO